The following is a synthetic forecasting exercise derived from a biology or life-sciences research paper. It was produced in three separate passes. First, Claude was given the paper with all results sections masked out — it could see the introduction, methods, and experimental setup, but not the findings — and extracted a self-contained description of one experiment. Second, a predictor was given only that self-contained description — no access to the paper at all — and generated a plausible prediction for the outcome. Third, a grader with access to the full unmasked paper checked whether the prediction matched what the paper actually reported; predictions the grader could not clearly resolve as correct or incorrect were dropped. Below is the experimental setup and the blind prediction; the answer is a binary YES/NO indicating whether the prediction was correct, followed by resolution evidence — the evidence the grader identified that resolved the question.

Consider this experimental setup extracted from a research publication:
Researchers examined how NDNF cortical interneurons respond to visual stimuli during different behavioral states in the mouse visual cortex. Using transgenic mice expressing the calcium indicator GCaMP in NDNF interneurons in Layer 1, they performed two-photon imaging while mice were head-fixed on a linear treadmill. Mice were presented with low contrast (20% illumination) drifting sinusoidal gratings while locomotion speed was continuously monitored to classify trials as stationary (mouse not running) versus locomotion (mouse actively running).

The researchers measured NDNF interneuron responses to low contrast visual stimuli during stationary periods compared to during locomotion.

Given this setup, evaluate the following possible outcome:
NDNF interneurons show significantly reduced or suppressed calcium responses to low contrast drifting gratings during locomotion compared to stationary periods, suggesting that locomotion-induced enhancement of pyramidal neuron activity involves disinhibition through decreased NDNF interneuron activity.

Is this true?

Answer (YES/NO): NO